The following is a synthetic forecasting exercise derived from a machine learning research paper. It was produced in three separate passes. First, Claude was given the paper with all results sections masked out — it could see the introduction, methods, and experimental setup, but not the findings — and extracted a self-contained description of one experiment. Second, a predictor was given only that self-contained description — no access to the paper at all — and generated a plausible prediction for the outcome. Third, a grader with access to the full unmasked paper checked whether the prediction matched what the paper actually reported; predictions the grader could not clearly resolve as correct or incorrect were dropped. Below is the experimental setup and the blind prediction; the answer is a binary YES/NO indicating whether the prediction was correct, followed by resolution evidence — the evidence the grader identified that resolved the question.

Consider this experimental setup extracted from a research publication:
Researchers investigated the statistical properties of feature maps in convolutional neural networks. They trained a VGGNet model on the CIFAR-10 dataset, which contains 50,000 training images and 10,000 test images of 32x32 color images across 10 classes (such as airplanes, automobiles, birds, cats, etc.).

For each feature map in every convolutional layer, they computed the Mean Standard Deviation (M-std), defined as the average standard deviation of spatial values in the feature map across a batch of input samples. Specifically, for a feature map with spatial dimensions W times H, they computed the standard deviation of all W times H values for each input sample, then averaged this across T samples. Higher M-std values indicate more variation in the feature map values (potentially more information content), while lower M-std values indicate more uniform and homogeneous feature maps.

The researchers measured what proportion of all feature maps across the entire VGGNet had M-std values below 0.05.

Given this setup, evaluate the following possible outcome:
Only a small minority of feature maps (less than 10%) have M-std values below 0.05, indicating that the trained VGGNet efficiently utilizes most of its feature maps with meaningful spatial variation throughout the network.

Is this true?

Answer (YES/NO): NO